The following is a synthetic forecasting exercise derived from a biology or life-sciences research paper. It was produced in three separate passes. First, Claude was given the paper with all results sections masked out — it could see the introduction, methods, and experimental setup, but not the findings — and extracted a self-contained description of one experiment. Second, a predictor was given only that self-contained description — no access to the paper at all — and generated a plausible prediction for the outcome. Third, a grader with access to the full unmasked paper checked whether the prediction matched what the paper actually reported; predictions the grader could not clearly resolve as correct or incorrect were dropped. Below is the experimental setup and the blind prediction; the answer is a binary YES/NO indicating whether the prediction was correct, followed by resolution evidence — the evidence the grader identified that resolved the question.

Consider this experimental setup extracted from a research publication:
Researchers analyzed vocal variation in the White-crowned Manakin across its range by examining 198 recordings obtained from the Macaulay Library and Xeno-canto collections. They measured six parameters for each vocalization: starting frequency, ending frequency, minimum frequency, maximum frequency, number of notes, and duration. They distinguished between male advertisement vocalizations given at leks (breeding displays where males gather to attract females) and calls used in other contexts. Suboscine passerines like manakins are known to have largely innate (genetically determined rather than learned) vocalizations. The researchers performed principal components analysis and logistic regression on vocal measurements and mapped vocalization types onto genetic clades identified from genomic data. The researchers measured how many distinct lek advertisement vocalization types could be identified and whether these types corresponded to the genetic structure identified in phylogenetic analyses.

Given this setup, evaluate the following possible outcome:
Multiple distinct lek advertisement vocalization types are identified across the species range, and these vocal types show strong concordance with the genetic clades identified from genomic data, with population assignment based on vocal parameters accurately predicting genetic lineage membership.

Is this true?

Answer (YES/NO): NO